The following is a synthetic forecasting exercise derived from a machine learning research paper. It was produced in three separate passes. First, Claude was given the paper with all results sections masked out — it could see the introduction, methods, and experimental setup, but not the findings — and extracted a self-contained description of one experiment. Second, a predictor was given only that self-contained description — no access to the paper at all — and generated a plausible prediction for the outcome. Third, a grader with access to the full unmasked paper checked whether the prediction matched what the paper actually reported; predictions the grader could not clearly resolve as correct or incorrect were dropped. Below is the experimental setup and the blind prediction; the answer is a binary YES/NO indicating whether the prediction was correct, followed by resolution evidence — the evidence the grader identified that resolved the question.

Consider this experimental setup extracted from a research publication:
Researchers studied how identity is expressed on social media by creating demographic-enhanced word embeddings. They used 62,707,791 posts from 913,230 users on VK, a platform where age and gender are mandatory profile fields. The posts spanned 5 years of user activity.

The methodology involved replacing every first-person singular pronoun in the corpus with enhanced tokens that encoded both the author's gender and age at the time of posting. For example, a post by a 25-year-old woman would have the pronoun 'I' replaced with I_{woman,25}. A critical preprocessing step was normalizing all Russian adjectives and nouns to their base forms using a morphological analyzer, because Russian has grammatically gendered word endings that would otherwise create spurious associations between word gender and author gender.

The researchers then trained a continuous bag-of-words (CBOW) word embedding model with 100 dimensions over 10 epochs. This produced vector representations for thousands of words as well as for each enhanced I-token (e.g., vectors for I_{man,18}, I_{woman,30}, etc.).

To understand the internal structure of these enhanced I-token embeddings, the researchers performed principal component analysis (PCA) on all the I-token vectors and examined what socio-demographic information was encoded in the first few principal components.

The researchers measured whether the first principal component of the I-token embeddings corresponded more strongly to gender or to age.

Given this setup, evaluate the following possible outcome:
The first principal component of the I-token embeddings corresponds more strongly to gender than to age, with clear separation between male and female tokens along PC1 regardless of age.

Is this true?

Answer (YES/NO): YES